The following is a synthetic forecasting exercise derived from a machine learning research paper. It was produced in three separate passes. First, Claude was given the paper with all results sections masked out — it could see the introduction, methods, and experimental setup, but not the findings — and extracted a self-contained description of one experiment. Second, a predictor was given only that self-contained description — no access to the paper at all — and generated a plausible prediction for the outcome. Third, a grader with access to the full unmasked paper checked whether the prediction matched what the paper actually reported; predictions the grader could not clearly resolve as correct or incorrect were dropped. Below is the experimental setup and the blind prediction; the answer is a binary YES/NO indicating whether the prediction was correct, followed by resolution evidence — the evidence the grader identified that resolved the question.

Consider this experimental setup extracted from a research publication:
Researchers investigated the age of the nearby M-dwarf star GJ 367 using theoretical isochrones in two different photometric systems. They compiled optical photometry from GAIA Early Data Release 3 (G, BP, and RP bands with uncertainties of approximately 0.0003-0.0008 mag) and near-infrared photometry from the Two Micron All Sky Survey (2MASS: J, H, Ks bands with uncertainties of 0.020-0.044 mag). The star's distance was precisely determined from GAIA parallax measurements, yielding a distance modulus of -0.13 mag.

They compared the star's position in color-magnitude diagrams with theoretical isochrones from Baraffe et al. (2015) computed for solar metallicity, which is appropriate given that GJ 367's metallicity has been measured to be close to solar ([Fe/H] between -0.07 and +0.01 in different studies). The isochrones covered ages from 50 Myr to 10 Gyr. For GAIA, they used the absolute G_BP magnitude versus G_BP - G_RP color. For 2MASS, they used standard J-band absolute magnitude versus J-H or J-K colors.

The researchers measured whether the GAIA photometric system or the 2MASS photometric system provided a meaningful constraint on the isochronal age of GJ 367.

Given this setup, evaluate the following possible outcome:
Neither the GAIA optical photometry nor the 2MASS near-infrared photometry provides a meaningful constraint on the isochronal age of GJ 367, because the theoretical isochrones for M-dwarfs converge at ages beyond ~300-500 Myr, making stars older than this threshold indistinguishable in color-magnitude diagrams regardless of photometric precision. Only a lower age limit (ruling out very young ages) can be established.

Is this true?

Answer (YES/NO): NO